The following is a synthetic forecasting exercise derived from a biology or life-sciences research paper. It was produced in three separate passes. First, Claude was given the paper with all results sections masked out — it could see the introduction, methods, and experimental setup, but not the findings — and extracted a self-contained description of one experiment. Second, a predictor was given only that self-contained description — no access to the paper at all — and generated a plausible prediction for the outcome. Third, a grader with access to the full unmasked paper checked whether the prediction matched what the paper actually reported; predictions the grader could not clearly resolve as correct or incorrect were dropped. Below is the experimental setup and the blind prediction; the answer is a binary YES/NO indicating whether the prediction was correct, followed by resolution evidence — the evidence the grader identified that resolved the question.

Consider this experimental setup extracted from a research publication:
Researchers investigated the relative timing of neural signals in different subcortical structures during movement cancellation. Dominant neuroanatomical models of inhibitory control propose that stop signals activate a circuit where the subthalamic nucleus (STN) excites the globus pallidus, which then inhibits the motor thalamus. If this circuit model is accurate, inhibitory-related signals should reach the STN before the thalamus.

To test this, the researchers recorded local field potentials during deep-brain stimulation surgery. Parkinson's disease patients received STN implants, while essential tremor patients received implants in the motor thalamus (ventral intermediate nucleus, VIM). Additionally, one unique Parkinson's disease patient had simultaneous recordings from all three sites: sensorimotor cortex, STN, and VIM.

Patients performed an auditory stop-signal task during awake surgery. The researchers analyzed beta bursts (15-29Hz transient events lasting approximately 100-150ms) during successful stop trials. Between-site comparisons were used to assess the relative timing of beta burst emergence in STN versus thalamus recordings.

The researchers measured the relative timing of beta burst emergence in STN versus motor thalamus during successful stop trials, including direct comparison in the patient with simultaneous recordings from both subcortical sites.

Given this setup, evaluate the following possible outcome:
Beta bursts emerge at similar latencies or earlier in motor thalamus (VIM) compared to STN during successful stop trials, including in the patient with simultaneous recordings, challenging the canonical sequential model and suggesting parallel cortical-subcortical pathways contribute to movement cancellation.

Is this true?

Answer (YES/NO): NO